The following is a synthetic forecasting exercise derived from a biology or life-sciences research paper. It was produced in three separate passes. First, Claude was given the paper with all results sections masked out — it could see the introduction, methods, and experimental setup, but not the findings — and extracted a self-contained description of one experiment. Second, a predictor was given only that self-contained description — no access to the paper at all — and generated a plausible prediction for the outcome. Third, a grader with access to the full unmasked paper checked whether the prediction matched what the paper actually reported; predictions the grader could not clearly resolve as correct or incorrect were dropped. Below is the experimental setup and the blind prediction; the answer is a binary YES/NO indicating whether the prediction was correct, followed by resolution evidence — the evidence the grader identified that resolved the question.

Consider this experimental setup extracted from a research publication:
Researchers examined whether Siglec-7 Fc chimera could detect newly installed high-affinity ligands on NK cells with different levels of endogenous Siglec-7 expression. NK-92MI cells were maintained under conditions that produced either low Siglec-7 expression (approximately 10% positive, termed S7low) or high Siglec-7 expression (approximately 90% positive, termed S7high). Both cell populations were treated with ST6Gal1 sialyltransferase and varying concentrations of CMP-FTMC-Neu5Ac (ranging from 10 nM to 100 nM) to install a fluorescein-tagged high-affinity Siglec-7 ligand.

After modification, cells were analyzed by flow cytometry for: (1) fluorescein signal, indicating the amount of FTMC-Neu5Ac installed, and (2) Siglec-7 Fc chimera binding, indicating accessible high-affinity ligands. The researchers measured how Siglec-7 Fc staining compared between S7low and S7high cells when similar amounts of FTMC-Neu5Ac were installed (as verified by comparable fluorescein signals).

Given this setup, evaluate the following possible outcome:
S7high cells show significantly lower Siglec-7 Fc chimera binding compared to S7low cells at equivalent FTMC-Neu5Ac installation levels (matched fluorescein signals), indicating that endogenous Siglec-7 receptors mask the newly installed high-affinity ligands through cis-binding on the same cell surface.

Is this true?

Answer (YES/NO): YES